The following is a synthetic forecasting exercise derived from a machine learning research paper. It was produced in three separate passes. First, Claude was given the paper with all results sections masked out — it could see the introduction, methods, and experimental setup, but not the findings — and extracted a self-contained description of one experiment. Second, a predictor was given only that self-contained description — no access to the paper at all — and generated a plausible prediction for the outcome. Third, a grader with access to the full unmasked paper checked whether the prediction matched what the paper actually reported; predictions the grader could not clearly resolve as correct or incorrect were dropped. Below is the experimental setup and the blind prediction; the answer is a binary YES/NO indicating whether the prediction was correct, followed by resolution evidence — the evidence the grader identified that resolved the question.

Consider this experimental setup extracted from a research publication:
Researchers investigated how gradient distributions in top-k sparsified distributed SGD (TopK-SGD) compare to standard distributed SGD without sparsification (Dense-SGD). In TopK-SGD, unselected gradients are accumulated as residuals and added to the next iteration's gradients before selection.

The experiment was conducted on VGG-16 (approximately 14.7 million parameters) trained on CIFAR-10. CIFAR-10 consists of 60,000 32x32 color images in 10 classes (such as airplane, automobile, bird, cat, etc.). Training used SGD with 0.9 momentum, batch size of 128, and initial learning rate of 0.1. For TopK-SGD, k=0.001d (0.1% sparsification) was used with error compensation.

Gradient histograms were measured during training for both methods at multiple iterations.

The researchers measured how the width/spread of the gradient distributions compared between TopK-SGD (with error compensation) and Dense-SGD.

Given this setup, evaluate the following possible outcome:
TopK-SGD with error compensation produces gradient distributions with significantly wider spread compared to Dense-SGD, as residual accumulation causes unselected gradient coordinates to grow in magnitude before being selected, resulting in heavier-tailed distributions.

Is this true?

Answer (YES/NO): YES